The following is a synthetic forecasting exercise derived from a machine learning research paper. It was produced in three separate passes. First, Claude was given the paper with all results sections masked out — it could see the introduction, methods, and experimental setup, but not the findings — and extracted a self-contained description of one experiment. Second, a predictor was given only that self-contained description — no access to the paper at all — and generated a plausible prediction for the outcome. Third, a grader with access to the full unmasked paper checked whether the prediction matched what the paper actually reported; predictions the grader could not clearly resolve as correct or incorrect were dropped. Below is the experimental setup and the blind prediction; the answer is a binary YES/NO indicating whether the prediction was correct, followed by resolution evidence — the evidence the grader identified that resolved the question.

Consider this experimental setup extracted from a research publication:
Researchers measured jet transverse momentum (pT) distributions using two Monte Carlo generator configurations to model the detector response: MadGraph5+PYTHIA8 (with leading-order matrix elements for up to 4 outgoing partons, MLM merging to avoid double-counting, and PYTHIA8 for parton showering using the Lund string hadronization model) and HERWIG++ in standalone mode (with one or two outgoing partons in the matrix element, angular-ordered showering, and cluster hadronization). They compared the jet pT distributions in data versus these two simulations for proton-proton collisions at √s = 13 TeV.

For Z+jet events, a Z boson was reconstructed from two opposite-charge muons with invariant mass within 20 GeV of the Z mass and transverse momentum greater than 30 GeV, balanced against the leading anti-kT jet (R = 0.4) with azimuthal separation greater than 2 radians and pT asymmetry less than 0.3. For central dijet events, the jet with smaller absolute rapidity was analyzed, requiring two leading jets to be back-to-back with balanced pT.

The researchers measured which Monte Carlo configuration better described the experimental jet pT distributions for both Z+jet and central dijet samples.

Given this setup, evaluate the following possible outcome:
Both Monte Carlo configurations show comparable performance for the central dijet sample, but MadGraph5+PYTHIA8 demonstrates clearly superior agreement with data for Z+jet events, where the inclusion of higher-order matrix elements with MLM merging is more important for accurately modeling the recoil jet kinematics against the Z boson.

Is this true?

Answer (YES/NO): NO